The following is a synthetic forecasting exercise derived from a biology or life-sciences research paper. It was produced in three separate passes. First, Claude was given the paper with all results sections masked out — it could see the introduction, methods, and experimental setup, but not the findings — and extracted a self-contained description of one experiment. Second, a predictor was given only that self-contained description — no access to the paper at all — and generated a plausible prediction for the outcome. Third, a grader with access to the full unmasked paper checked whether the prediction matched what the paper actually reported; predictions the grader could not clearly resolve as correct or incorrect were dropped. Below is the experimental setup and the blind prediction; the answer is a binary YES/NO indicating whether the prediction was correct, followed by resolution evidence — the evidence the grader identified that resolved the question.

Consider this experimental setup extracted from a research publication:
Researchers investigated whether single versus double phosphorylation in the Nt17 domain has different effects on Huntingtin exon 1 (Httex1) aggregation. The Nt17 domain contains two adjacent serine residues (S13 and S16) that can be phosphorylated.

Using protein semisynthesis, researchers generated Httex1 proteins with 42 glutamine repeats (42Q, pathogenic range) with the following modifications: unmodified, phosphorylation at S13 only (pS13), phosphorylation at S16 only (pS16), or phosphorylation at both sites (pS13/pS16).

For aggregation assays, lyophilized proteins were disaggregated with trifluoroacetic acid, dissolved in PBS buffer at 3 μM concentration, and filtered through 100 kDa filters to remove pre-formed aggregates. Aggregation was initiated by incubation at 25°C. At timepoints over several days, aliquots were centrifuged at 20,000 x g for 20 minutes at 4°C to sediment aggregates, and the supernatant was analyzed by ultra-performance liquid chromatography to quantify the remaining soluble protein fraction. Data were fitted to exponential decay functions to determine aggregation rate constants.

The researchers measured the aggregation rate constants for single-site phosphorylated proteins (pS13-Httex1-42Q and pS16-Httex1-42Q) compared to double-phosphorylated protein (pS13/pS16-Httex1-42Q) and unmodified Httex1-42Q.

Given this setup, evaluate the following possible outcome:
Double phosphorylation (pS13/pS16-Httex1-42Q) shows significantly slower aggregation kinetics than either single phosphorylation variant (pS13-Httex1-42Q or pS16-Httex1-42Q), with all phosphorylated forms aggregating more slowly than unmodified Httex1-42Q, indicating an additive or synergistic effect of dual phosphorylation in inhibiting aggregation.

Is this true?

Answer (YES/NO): YES